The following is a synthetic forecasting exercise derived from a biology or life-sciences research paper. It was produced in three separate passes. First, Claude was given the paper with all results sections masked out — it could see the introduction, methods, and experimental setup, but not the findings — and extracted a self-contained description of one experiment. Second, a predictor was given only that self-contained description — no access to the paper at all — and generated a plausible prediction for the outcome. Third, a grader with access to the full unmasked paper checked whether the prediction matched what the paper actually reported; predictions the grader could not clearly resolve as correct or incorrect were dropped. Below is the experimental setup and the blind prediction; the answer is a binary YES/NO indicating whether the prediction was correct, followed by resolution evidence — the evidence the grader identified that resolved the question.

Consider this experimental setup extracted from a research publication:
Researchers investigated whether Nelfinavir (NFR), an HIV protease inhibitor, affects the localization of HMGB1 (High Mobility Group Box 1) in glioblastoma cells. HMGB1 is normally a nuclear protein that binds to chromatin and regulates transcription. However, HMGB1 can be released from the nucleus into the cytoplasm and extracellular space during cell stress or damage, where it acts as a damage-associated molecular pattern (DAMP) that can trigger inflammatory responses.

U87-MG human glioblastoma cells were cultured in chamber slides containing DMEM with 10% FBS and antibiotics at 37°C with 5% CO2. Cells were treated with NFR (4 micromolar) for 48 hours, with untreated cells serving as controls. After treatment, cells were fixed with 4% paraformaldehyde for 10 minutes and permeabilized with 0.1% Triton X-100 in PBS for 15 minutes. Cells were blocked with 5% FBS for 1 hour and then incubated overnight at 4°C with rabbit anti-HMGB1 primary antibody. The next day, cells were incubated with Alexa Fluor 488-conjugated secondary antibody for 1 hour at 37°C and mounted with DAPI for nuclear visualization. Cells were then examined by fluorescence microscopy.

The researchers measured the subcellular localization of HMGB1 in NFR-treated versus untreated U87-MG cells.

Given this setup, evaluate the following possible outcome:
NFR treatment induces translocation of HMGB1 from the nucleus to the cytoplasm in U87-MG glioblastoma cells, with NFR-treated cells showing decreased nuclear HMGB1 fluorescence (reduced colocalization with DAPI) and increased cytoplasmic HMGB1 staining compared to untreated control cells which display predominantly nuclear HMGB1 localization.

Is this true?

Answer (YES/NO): YES